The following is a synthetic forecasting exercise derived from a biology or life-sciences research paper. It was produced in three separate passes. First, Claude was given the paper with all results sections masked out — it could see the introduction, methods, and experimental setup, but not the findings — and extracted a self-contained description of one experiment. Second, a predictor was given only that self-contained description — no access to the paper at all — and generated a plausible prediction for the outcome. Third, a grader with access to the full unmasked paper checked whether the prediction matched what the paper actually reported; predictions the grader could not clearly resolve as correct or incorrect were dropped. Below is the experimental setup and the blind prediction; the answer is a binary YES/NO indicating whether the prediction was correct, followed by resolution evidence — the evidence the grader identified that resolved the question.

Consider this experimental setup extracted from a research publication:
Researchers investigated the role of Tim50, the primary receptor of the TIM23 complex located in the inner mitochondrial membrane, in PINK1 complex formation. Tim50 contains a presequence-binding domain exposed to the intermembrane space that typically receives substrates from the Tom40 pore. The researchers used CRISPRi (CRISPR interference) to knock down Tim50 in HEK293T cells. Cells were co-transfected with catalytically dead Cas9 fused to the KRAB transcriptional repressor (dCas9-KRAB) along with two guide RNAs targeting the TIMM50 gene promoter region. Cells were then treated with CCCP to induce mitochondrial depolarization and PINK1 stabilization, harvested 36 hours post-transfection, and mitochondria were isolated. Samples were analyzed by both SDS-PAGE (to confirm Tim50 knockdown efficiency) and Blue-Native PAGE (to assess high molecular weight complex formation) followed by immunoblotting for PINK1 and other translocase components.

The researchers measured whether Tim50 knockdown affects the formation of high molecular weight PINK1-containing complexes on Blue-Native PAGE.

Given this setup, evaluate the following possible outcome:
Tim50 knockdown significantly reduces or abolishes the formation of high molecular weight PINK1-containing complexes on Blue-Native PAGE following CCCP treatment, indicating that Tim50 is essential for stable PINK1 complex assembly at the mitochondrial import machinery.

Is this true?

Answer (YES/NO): NO